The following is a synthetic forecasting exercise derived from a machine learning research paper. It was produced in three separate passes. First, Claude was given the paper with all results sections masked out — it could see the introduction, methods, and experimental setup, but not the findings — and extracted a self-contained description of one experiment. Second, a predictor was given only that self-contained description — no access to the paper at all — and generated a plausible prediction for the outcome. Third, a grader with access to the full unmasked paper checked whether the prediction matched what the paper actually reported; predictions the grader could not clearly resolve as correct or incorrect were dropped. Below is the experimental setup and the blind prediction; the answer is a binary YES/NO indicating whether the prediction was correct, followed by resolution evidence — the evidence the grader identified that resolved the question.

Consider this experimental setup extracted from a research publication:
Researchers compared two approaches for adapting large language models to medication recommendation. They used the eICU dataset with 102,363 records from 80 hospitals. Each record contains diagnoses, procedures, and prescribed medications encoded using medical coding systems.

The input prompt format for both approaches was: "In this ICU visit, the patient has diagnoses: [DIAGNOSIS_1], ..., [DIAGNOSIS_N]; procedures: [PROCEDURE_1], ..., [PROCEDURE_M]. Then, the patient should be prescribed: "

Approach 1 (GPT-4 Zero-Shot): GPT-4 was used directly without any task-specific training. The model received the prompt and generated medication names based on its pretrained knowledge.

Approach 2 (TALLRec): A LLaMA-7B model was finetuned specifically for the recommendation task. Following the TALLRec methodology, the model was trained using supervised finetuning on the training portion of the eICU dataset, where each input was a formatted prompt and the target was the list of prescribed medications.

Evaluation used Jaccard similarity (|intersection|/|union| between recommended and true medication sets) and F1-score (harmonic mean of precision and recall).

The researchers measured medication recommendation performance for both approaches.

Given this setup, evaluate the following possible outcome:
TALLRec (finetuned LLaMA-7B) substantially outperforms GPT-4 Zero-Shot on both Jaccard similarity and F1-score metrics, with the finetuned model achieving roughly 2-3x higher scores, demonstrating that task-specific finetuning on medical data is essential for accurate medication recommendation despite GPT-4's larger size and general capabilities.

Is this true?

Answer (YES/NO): YES